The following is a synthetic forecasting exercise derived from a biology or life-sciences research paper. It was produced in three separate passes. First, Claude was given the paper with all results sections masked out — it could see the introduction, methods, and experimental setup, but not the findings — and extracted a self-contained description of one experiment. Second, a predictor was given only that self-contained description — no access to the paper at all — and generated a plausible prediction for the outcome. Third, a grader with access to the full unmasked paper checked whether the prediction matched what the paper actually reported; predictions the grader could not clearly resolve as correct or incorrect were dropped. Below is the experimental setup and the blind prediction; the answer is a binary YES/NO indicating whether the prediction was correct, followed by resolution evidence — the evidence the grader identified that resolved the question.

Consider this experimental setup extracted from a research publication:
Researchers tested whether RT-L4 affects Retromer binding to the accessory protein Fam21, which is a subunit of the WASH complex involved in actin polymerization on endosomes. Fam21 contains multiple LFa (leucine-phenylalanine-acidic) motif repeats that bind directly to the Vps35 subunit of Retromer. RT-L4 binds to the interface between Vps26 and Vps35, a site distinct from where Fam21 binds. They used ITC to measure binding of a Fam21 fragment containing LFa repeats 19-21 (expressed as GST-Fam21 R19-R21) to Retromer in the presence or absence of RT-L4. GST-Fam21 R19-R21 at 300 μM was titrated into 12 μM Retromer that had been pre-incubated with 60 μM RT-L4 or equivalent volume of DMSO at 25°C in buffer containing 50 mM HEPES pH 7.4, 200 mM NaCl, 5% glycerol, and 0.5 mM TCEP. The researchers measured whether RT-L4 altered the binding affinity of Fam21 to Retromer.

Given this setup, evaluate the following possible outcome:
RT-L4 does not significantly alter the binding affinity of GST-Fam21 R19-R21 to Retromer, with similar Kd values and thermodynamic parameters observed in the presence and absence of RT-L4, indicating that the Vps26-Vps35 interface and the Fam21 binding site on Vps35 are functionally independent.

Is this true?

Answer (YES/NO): NO